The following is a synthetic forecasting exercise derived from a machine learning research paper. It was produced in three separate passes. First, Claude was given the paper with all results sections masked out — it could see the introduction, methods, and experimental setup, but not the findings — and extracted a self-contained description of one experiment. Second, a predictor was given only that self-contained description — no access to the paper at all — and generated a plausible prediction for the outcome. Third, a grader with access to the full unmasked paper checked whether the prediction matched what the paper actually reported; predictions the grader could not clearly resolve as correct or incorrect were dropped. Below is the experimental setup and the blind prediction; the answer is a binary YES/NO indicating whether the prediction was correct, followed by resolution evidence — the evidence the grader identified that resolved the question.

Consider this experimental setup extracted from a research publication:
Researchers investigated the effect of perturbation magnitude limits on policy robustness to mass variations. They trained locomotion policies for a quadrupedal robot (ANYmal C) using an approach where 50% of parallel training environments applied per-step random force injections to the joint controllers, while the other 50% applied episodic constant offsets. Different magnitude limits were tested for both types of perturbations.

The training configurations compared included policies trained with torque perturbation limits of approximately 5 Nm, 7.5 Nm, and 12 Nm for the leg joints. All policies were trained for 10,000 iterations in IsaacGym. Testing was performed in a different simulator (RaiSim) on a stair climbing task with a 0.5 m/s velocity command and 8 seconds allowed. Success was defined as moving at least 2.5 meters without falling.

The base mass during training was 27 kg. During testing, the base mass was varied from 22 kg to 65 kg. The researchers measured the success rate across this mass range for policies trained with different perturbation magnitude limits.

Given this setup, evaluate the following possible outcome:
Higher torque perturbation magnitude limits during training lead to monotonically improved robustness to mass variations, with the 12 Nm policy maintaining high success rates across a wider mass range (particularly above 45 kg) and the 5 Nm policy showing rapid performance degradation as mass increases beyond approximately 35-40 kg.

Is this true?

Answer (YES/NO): NO